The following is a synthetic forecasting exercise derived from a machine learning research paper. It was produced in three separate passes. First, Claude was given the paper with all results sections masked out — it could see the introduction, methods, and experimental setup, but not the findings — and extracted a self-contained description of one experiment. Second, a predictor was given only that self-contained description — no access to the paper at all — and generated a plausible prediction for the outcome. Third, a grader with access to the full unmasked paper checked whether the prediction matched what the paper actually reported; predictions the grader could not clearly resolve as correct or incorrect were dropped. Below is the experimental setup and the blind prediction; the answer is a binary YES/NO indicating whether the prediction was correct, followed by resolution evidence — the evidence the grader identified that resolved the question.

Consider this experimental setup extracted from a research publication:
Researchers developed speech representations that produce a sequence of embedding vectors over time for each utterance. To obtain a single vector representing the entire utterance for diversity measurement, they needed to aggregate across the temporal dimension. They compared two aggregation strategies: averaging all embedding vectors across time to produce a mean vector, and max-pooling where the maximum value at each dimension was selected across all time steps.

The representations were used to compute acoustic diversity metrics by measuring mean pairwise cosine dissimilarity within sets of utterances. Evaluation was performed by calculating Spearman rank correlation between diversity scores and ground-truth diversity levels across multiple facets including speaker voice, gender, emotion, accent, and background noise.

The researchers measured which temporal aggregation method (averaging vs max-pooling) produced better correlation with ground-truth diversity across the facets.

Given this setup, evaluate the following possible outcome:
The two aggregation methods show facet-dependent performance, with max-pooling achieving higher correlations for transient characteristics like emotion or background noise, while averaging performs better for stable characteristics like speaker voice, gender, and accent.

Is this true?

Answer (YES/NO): NO